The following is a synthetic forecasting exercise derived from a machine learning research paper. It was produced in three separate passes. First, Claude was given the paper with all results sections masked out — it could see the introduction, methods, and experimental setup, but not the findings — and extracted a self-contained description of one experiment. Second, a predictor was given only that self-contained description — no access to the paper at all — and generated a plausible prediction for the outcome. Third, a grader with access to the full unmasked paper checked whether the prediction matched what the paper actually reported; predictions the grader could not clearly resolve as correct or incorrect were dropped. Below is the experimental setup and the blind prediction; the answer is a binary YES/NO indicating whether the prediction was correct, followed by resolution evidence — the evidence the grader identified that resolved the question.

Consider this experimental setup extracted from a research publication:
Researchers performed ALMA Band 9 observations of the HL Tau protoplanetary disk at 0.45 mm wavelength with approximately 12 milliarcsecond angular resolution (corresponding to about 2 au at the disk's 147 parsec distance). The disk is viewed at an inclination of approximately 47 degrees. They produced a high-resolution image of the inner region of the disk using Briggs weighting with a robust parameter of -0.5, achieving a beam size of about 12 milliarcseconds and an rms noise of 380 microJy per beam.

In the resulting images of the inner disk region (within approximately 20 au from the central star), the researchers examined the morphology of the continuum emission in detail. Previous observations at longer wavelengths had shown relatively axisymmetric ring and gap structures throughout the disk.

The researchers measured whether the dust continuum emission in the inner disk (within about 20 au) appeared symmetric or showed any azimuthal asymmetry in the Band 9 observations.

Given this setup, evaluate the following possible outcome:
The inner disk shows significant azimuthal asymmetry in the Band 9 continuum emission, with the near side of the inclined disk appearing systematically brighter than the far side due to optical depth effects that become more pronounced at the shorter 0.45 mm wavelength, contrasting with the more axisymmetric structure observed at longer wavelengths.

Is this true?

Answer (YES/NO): NO